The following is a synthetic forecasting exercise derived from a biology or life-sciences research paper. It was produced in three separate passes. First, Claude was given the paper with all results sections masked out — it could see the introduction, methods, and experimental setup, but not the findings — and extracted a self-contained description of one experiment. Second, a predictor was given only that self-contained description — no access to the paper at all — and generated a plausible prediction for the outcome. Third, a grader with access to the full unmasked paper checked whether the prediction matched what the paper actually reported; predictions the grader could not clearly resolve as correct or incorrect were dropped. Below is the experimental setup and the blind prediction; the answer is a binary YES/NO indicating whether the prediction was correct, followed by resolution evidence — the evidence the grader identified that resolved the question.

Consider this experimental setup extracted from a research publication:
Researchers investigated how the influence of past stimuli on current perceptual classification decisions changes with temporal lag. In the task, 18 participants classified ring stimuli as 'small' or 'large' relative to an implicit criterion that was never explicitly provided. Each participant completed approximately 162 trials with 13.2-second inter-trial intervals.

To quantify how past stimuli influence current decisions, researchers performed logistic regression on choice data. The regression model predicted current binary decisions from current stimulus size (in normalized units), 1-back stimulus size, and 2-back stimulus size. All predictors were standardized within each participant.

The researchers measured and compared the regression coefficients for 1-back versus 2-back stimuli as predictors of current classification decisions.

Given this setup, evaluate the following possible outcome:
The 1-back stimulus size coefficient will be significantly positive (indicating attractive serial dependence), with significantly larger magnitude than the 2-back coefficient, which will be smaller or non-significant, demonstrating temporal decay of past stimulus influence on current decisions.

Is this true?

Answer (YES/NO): NO